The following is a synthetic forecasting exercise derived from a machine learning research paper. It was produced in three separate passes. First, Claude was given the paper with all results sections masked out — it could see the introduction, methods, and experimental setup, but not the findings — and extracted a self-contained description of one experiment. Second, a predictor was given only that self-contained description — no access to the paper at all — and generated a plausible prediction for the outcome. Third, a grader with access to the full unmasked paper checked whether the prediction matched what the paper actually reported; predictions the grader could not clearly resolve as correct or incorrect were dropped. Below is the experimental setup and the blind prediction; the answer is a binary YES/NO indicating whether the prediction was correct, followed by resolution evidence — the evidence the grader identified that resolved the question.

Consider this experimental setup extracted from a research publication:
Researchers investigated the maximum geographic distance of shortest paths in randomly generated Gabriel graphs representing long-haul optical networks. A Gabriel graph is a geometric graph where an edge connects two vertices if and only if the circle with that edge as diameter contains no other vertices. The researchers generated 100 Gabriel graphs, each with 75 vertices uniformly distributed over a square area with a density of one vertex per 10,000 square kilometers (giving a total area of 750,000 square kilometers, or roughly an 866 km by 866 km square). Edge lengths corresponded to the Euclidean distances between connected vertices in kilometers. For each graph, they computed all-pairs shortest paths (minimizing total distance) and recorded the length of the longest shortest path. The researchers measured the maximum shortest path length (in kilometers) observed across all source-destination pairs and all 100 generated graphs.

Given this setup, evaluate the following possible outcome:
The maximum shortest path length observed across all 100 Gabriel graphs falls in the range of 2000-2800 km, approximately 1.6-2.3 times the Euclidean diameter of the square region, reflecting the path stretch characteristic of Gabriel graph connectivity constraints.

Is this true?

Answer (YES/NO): NO